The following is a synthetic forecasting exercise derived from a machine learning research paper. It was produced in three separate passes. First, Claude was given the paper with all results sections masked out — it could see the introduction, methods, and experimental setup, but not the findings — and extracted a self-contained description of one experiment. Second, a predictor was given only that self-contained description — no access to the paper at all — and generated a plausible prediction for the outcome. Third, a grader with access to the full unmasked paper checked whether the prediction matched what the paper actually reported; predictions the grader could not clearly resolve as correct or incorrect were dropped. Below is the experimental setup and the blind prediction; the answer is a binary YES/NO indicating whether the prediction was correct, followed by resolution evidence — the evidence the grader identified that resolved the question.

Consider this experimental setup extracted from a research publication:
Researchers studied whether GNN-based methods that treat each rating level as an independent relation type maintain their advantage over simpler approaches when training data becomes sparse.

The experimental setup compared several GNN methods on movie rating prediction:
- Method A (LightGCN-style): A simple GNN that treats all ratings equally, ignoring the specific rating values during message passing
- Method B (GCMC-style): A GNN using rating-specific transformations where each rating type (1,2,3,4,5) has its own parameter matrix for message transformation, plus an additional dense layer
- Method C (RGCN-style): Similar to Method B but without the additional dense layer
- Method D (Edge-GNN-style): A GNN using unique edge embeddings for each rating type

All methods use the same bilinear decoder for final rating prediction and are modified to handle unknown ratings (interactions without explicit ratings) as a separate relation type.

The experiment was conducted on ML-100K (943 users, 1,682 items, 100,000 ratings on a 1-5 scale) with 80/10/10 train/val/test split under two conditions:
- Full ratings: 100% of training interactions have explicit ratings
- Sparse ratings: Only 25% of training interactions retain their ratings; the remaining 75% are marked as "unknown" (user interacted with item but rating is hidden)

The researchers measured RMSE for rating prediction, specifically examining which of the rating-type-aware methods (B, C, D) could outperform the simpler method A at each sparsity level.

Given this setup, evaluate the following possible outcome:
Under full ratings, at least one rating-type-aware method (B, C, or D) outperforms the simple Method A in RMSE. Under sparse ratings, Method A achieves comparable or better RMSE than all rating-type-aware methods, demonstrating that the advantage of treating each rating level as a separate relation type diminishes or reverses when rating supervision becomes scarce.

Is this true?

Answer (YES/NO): YES